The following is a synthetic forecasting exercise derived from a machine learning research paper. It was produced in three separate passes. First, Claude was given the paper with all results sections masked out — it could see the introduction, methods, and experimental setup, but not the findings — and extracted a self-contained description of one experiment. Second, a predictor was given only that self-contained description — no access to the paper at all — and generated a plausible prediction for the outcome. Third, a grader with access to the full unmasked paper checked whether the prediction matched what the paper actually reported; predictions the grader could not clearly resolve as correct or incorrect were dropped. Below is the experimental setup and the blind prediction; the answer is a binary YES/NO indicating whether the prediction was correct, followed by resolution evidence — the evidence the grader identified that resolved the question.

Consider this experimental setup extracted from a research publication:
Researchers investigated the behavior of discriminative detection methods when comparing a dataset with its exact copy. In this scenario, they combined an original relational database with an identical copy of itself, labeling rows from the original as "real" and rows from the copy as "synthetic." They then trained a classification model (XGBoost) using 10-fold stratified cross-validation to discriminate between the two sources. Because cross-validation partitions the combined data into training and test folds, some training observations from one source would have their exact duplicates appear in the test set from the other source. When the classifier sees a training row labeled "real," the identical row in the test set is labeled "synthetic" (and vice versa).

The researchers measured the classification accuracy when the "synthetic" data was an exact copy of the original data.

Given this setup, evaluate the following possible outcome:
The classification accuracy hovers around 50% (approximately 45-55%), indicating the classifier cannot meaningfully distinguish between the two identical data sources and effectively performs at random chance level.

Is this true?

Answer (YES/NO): NO